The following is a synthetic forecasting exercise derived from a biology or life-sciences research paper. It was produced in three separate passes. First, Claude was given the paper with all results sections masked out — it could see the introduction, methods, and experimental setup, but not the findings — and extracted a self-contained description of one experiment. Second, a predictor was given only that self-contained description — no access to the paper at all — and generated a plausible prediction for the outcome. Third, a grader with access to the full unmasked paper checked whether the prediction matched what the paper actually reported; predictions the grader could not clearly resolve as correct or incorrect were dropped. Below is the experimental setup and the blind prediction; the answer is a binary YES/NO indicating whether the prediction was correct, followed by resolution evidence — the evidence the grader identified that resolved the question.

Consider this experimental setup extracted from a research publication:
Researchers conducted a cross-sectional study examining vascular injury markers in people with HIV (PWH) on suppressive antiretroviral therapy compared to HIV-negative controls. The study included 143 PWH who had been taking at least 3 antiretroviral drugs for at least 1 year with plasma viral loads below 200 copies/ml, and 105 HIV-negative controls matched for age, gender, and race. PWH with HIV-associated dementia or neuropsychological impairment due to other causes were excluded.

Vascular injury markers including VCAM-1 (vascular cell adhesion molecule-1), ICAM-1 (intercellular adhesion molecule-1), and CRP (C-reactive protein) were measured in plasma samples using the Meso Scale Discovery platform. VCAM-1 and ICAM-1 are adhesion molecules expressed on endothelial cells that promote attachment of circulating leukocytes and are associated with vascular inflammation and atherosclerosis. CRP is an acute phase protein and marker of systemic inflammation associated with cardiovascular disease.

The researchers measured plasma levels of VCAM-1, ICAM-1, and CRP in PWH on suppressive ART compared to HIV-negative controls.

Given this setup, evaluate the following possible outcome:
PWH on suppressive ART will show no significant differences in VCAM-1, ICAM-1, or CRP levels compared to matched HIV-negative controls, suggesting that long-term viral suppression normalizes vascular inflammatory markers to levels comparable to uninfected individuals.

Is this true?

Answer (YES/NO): NO